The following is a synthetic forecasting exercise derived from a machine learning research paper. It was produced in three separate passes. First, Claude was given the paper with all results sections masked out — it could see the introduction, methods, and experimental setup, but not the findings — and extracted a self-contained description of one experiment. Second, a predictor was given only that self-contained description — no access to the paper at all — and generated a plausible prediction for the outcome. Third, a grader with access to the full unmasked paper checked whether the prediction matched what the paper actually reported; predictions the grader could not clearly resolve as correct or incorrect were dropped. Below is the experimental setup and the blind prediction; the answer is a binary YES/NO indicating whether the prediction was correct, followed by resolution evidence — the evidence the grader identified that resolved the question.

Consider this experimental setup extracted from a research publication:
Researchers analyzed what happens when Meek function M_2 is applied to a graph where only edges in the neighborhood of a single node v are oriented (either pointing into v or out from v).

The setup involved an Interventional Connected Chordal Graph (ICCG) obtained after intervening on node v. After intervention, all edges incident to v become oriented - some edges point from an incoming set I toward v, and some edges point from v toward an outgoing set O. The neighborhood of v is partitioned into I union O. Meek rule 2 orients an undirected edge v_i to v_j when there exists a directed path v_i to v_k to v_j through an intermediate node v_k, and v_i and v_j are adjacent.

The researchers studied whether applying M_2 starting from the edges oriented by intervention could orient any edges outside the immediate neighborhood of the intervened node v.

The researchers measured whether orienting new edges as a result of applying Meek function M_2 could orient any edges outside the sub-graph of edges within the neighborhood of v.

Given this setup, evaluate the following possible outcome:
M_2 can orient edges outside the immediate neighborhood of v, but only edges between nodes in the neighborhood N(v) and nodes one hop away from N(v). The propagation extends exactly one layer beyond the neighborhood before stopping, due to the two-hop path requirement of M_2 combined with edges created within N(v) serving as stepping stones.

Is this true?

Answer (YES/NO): NO